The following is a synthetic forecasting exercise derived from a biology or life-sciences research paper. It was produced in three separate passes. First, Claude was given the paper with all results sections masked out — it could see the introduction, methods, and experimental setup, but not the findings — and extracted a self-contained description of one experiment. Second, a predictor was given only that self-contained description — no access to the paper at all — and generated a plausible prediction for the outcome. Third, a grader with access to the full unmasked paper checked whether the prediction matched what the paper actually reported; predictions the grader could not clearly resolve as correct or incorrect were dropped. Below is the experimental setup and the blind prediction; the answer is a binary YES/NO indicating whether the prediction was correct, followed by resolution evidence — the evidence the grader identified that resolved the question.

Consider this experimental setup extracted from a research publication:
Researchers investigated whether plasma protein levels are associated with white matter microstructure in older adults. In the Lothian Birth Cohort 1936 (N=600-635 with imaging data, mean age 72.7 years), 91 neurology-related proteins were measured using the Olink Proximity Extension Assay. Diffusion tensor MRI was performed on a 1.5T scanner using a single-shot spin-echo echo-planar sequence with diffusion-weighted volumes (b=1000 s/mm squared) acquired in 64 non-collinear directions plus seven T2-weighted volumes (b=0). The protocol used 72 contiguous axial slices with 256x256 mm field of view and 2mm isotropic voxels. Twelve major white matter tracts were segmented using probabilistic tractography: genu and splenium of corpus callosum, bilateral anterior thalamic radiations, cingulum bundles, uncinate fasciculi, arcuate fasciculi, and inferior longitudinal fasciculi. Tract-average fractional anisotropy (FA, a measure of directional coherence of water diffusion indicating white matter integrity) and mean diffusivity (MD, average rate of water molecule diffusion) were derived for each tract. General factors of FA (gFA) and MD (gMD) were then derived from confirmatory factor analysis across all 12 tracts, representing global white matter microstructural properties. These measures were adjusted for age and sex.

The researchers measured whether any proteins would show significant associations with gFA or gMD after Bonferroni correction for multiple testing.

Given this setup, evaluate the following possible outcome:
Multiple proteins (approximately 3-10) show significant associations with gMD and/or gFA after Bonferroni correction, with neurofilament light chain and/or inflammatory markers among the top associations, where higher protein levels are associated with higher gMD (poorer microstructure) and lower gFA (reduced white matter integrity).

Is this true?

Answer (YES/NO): NO